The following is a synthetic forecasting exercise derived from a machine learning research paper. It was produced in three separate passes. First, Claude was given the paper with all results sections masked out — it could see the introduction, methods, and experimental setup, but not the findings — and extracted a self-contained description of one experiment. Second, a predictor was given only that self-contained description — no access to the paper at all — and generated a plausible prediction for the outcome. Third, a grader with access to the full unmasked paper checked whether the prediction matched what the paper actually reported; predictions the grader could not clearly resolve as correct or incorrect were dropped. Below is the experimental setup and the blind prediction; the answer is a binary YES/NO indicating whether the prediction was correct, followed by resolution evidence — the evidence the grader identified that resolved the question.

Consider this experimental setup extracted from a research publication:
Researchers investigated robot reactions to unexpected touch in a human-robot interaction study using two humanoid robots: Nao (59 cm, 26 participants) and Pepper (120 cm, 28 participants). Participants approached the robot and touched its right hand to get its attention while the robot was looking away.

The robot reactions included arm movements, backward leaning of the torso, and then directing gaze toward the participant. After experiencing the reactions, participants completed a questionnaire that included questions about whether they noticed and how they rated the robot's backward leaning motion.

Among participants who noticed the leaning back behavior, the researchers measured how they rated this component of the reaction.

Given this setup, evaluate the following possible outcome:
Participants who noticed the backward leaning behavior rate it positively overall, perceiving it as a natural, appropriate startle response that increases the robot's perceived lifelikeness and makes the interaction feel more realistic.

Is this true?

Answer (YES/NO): YES